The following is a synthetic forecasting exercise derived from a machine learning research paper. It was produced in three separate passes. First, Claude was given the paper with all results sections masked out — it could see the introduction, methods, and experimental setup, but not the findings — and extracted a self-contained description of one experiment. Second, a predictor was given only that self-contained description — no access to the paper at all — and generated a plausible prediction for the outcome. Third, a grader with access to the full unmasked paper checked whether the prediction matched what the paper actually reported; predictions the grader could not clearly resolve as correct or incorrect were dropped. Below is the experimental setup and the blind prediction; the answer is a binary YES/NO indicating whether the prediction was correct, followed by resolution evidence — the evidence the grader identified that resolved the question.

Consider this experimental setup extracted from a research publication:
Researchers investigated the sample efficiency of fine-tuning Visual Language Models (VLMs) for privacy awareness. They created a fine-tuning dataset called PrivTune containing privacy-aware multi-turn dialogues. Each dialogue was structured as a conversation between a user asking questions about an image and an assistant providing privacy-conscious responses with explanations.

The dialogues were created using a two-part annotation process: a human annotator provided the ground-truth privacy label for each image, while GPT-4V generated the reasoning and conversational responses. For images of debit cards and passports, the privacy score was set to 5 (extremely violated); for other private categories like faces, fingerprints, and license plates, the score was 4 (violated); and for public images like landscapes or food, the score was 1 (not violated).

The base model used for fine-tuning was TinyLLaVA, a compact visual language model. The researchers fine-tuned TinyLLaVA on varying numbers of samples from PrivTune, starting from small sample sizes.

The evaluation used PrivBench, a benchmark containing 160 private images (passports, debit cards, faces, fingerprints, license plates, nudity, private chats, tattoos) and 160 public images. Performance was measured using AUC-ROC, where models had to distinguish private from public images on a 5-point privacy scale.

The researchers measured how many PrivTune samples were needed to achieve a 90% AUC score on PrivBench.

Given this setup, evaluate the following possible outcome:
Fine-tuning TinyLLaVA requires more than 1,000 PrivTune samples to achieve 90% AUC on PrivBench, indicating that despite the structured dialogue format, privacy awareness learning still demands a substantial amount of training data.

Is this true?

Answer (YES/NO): NO